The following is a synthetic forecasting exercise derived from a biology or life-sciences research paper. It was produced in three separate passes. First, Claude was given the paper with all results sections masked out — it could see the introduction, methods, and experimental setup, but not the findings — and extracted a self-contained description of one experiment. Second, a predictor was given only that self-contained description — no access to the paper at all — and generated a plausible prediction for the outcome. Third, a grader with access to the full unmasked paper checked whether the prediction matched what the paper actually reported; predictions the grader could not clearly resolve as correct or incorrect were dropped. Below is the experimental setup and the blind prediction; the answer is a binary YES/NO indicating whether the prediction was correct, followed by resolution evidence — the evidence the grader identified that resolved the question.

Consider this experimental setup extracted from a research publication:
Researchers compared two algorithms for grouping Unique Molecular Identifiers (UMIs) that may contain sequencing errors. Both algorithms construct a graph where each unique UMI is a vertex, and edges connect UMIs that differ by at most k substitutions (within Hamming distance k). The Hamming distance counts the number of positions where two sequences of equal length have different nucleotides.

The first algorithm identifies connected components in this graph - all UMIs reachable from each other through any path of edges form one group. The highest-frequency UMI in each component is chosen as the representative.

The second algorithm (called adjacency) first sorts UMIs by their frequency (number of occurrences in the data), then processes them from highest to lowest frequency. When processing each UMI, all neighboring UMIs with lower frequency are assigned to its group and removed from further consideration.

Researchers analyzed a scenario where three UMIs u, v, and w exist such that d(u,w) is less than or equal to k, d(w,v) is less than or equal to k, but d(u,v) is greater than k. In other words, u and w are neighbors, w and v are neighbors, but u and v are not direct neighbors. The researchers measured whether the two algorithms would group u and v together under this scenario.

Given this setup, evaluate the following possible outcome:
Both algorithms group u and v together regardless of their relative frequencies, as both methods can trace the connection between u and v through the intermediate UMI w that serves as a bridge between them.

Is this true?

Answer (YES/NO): NO